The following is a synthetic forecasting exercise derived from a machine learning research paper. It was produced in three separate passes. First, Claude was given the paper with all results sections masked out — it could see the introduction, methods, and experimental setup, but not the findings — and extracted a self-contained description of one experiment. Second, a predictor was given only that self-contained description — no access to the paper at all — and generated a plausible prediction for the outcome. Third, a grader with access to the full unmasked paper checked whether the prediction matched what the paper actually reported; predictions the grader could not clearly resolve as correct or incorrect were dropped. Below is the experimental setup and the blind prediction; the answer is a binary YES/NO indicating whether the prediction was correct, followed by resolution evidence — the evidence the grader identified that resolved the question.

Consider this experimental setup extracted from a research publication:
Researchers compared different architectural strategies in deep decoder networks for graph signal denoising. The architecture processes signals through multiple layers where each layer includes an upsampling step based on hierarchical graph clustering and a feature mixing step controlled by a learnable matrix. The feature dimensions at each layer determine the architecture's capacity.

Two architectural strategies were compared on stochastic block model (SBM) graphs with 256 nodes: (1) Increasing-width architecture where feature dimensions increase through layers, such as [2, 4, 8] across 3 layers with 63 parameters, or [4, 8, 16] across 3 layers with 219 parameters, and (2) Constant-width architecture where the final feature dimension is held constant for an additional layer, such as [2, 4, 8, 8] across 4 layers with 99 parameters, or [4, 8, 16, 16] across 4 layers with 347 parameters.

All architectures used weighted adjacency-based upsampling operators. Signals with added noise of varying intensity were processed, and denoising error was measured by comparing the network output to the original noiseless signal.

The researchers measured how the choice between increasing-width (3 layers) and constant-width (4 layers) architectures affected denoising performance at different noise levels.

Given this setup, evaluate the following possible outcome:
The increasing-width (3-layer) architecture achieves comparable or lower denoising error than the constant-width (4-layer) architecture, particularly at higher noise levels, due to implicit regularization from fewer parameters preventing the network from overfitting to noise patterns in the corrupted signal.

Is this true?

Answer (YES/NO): YES